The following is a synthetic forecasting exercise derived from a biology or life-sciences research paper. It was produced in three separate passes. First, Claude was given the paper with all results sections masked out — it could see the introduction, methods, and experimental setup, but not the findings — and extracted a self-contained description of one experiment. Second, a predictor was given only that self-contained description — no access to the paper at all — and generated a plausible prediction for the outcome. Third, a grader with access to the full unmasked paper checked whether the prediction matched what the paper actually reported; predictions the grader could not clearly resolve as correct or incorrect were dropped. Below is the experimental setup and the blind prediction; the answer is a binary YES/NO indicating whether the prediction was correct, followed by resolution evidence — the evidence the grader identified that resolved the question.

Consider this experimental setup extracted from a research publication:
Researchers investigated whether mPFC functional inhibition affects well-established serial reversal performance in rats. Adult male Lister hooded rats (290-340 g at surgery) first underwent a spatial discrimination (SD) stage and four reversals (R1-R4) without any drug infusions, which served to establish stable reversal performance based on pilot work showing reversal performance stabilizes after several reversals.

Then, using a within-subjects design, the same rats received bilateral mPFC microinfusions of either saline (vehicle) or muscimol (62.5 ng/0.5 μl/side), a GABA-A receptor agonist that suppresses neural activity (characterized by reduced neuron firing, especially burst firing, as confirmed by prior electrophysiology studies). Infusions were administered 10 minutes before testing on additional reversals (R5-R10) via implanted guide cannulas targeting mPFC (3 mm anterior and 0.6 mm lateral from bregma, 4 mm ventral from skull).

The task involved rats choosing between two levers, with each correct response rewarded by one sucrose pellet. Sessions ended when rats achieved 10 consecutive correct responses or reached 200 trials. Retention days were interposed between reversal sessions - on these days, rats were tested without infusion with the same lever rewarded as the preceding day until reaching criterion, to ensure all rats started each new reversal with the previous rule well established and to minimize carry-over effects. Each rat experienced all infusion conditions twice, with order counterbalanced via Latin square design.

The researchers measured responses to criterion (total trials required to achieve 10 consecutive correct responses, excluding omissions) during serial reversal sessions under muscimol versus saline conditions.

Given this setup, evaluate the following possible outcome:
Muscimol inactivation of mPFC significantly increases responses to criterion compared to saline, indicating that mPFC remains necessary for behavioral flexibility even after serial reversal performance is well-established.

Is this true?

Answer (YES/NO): NO